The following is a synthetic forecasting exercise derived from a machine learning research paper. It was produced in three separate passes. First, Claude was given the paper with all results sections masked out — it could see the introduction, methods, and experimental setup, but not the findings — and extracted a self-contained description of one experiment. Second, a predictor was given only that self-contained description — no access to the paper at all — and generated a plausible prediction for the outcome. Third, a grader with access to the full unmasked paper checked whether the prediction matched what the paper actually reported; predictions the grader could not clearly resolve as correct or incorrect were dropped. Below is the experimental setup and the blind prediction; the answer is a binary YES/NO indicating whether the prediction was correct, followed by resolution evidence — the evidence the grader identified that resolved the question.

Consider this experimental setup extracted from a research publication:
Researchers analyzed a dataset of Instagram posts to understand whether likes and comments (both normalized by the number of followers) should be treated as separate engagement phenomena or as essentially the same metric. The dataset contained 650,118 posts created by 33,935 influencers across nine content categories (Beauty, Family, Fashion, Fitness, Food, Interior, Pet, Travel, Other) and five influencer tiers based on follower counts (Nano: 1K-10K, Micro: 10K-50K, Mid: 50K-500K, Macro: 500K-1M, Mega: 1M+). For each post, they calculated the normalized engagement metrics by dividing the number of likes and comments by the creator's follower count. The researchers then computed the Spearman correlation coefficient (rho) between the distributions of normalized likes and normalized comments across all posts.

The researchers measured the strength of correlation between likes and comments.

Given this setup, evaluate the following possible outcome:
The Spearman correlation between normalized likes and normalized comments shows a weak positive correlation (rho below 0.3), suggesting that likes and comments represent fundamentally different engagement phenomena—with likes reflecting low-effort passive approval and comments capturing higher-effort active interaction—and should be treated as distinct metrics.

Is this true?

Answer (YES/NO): NO